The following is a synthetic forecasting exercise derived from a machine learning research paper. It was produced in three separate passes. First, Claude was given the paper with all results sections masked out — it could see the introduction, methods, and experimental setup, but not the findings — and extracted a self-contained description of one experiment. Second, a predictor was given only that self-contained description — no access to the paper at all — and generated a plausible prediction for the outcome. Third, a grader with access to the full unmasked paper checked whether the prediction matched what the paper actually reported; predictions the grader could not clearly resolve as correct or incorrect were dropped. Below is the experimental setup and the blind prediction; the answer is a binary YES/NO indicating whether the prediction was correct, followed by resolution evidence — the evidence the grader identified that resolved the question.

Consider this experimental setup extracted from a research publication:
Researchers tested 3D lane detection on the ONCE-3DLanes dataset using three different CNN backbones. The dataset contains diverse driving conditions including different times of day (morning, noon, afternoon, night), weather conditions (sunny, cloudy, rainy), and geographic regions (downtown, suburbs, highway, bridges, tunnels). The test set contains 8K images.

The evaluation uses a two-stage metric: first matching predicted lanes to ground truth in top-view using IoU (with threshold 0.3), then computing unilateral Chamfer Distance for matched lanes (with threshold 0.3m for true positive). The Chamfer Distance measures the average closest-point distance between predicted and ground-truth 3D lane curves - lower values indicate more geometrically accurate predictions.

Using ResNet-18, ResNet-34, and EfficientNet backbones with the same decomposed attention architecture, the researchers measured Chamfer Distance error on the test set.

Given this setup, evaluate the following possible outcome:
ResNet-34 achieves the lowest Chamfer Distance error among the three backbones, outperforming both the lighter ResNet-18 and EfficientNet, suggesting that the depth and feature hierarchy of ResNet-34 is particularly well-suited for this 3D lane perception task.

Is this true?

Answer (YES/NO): NO